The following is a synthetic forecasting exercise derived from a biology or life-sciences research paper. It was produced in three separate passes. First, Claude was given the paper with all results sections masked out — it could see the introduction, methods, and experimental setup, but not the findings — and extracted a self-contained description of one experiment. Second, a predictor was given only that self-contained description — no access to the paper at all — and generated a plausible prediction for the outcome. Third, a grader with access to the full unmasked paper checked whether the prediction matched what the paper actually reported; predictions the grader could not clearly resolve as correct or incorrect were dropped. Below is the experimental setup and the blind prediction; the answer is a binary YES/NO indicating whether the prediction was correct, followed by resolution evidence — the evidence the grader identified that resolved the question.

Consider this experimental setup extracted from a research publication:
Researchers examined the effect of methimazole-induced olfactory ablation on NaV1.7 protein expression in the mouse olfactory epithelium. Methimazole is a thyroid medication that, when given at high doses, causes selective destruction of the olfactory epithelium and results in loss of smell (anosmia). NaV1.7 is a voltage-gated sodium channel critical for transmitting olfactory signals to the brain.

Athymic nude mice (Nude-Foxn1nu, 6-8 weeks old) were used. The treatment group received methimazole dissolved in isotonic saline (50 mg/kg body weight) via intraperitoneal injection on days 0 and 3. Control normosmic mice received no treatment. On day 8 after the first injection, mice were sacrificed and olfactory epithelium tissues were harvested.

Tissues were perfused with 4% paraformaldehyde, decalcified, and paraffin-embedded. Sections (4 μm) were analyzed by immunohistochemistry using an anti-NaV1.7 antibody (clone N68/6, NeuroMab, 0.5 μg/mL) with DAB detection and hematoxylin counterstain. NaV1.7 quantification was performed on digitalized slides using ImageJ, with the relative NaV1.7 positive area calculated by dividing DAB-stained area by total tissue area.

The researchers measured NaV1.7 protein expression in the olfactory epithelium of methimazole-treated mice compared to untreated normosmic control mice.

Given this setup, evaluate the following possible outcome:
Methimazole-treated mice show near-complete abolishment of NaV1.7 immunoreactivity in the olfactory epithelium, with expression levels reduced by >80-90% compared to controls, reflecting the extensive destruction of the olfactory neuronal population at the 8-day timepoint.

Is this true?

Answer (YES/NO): NO